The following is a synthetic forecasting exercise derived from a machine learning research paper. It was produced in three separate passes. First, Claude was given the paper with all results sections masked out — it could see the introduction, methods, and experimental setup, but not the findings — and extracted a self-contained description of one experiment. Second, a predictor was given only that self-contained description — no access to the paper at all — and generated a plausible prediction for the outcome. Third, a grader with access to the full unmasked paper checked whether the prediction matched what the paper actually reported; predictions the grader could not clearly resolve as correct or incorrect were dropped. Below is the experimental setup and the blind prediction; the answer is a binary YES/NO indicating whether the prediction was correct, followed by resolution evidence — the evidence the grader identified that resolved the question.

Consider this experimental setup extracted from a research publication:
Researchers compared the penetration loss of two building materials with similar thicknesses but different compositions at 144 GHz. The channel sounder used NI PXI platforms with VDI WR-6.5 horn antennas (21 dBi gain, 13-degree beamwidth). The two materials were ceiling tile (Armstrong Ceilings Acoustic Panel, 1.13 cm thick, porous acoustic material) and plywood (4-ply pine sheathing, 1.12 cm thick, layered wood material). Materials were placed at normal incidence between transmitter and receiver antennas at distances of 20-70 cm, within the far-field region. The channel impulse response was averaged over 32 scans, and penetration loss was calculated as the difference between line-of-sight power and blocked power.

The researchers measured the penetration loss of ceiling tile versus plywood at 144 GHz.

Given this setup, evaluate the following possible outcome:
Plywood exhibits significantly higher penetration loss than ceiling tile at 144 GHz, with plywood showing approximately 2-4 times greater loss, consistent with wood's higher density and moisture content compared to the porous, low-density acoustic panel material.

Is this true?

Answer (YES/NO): YES